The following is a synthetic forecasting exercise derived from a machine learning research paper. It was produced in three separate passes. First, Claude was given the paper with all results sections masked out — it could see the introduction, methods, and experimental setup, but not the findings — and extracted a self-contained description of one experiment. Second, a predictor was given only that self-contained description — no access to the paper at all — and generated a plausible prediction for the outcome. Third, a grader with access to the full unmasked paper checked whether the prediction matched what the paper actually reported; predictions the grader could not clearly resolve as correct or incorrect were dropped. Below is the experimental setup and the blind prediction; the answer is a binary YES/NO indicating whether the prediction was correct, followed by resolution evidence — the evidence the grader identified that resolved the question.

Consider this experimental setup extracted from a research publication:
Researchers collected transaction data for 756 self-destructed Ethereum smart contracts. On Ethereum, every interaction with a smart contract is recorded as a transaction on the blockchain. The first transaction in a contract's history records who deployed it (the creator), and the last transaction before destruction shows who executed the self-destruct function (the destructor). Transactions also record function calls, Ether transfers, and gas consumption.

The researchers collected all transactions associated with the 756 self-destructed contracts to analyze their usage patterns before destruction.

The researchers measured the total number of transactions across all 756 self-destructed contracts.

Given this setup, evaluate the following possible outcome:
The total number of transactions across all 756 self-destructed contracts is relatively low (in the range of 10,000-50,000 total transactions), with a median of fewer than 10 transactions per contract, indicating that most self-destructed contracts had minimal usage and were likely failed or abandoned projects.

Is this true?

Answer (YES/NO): NO